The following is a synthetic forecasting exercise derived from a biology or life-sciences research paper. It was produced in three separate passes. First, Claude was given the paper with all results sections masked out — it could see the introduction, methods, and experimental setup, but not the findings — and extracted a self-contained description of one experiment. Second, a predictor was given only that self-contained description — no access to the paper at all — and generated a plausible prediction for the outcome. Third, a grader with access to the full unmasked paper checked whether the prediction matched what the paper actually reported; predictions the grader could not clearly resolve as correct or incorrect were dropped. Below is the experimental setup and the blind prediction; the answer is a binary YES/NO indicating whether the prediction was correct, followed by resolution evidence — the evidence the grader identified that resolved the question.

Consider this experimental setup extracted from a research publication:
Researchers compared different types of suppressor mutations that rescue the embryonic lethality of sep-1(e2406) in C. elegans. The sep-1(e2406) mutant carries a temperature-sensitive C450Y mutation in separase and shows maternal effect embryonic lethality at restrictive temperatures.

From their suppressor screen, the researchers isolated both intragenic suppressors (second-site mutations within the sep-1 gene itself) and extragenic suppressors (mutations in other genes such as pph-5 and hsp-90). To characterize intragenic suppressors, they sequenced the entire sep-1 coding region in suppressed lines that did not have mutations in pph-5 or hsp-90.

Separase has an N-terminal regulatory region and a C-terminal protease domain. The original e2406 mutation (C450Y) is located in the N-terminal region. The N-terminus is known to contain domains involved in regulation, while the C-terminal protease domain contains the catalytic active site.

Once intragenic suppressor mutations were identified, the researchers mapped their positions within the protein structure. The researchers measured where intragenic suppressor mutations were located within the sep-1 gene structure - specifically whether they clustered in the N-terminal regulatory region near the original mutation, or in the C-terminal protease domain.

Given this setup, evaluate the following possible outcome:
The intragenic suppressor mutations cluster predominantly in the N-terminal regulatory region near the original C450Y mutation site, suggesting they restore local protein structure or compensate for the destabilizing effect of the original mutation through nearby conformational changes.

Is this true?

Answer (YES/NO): NO